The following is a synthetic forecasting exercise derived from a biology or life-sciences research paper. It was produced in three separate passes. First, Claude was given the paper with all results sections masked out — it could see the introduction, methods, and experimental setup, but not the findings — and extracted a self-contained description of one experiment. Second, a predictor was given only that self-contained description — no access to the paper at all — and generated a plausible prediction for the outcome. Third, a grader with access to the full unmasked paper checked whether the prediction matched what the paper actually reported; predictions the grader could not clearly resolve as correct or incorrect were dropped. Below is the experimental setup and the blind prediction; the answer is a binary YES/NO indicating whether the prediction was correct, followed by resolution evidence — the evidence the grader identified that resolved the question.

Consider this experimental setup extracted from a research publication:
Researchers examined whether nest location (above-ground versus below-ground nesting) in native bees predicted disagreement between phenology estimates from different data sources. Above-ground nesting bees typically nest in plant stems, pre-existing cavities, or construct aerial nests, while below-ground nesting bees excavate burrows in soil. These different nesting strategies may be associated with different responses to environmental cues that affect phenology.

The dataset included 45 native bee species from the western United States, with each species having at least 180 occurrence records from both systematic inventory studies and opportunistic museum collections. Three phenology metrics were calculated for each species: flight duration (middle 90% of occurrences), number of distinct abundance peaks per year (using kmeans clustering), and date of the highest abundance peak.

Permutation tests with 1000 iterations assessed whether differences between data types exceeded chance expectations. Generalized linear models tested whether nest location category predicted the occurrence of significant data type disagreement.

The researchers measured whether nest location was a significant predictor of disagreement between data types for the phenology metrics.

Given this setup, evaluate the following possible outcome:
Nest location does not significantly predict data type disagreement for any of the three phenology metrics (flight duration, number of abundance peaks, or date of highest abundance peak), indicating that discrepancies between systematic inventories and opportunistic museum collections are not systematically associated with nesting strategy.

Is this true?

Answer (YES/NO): YES